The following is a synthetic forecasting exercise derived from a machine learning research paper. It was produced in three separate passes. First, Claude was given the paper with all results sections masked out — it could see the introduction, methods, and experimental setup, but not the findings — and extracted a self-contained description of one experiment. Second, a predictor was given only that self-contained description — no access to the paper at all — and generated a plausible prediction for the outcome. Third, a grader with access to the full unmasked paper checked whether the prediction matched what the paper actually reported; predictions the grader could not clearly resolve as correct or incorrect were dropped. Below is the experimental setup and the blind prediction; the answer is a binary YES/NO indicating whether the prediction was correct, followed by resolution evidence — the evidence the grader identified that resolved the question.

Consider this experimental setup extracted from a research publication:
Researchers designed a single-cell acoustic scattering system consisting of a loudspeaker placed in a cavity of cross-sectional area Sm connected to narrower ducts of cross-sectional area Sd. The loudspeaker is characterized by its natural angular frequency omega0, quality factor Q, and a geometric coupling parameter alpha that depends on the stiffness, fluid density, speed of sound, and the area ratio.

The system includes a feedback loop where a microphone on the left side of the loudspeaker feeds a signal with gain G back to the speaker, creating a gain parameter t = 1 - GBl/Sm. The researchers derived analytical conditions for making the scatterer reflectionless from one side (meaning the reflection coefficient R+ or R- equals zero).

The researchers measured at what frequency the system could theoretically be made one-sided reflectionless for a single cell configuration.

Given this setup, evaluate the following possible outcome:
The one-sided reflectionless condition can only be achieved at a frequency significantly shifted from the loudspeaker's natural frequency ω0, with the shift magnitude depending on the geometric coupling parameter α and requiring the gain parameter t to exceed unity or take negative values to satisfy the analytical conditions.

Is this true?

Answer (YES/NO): NO